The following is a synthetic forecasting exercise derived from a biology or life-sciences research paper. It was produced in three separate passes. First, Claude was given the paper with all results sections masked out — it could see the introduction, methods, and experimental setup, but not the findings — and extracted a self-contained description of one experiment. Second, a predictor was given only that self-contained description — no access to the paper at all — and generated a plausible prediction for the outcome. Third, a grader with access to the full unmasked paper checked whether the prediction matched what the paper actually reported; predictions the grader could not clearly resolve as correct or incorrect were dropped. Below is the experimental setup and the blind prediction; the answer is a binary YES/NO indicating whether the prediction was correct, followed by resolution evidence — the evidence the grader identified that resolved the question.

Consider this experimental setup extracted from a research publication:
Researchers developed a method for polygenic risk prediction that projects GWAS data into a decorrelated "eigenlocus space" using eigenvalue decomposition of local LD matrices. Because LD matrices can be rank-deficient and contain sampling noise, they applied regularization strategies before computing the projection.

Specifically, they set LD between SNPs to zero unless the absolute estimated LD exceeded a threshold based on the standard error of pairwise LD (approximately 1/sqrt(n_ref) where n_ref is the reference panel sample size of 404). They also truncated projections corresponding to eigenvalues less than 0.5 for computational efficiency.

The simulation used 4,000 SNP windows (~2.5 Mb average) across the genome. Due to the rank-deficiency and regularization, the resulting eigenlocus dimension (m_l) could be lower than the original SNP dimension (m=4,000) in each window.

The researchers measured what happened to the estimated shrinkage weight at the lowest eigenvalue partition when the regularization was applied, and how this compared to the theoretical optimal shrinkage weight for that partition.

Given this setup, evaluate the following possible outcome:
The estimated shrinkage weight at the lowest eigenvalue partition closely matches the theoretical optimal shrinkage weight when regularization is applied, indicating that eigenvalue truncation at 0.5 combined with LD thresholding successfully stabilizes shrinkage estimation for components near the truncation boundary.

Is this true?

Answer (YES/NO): NO